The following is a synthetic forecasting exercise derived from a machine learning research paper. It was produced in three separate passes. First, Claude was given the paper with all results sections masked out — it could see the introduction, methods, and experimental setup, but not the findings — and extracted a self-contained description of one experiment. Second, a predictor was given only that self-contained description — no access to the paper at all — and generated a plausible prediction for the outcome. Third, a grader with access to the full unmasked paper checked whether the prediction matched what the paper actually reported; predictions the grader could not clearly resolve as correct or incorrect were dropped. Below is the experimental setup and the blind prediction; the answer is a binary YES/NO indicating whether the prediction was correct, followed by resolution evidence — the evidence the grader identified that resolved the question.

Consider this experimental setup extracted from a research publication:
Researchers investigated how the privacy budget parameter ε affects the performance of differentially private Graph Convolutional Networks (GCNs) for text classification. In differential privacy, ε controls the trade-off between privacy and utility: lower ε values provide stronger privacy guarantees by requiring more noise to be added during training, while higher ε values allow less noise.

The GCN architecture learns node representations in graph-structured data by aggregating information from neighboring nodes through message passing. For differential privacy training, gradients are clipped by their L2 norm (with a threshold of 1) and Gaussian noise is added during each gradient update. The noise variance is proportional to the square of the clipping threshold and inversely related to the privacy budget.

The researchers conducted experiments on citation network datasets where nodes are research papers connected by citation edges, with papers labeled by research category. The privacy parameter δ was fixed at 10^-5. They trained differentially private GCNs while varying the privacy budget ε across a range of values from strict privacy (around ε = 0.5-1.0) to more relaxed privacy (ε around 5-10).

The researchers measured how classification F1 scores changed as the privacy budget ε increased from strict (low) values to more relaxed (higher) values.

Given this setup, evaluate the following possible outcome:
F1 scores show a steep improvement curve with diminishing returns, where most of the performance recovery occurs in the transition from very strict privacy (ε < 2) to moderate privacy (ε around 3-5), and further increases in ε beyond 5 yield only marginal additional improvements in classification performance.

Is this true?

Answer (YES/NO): NO